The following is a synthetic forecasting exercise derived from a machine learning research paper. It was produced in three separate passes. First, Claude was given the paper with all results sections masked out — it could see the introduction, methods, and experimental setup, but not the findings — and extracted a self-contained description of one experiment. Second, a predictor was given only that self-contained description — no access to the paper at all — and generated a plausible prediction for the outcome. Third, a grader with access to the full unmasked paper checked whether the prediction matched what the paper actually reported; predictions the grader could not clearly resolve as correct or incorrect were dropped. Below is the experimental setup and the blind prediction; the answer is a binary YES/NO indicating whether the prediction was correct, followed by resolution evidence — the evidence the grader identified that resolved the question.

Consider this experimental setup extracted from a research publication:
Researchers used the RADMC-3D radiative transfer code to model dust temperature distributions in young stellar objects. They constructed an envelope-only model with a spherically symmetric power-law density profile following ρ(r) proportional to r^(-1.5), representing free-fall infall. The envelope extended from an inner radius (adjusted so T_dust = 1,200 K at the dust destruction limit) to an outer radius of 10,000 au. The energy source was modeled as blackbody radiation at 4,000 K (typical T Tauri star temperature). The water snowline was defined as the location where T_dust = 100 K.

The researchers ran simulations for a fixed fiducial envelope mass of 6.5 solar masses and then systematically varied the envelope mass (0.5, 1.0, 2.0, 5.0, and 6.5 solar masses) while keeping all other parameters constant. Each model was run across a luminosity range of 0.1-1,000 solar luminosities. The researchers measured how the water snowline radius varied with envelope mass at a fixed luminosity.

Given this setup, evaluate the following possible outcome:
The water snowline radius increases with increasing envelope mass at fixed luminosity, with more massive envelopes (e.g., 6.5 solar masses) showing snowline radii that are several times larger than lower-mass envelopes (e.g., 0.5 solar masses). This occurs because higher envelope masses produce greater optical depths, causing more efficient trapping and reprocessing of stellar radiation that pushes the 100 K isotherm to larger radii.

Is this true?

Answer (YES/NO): NO